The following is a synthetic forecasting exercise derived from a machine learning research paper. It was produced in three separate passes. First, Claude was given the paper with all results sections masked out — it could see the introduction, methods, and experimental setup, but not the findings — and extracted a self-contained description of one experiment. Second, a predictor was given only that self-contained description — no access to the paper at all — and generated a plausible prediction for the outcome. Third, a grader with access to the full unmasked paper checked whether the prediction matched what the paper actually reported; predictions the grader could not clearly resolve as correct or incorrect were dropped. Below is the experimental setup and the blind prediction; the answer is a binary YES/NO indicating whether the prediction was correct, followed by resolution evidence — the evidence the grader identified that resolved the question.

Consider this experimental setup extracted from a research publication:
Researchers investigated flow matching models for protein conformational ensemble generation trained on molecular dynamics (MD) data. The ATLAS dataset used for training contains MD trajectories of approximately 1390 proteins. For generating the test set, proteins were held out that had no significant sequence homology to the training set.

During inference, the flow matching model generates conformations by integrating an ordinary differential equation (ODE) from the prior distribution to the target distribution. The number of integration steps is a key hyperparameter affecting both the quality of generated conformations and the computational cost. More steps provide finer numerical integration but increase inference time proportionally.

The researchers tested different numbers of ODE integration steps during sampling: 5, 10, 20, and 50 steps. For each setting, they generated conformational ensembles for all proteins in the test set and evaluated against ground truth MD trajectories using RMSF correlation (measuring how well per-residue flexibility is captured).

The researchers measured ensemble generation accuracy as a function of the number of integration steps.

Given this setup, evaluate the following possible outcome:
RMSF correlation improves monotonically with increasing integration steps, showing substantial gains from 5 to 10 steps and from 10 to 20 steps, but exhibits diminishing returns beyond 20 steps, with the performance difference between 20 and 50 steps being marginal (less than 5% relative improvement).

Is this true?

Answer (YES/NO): NO